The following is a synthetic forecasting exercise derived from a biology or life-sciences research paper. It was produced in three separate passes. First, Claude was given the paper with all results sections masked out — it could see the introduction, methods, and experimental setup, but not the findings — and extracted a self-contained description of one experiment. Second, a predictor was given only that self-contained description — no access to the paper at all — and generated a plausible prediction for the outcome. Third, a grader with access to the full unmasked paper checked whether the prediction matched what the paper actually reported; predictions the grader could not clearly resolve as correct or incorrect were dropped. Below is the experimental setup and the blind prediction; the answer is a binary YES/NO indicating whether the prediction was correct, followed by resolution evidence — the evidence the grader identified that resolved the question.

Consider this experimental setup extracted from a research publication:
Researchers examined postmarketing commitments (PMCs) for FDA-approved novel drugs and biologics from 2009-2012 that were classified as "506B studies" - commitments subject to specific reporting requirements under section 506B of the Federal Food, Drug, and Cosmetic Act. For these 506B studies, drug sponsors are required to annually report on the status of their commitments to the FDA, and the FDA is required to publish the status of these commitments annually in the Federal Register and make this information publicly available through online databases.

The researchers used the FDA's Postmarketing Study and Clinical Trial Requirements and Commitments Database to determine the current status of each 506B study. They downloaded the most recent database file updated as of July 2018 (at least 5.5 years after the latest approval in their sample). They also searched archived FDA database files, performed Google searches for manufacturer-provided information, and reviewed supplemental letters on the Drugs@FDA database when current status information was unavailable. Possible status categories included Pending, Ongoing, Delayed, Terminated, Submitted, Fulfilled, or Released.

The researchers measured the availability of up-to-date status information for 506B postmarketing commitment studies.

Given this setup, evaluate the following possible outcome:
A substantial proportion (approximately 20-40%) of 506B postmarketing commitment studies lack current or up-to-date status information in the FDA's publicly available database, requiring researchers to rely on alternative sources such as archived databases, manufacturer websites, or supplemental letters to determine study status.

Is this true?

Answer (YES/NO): NO